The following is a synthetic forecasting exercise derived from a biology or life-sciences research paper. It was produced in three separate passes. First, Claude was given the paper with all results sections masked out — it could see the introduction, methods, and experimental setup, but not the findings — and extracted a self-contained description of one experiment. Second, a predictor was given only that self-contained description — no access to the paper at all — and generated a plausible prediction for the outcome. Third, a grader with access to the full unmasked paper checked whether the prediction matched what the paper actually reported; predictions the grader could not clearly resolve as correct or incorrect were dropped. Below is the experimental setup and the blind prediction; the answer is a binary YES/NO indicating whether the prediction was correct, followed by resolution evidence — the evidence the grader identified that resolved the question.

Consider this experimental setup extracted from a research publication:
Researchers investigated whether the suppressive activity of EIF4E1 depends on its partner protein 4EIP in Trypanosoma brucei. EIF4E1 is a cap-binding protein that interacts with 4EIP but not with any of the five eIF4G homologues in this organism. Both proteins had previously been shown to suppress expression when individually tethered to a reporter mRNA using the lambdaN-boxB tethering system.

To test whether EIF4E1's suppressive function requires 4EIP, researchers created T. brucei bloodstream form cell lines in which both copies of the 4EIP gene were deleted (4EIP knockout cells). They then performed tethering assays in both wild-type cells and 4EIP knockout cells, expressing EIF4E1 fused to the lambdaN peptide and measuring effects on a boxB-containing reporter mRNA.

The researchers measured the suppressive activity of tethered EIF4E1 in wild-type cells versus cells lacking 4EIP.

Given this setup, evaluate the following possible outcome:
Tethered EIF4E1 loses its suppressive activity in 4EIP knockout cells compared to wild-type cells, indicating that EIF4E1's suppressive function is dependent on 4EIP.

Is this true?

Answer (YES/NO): YES